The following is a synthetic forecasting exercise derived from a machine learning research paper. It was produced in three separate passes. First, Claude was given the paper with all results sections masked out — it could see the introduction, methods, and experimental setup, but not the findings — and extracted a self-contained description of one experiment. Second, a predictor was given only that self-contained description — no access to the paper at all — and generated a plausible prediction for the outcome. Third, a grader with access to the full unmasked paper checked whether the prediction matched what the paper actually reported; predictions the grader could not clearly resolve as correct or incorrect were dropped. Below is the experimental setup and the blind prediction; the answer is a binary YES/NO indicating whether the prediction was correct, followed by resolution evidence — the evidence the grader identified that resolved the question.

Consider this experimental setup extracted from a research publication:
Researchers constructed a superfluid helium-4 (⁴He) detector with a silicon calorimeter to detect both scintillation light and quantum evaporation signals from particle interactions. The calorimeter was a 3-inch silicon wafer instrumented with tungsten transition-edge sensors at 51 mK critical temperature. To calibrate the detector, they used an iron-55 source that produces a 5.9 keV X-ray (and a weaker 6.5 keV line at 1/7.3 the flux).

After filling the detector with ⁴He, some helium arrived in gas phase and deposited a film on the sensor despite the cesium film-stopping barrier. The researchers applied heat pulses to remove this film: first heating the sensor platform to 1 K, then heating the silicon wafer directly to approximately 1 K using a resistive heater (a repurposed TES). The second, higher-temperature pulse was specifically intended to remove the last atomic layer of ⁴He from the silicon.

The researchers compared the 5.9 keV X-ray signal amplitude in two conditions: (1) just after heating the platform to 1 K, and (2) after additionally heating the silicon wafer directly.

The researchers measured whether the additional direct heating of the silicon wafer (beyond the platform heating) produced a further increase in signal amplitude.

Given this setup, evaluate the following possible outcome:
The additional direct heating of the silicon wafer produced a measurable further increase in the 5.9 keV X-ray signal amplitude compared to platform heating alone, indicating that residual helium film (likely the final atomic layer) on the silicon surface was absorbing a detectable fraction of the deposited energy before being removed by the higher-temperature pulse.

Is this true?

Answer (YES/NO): YES